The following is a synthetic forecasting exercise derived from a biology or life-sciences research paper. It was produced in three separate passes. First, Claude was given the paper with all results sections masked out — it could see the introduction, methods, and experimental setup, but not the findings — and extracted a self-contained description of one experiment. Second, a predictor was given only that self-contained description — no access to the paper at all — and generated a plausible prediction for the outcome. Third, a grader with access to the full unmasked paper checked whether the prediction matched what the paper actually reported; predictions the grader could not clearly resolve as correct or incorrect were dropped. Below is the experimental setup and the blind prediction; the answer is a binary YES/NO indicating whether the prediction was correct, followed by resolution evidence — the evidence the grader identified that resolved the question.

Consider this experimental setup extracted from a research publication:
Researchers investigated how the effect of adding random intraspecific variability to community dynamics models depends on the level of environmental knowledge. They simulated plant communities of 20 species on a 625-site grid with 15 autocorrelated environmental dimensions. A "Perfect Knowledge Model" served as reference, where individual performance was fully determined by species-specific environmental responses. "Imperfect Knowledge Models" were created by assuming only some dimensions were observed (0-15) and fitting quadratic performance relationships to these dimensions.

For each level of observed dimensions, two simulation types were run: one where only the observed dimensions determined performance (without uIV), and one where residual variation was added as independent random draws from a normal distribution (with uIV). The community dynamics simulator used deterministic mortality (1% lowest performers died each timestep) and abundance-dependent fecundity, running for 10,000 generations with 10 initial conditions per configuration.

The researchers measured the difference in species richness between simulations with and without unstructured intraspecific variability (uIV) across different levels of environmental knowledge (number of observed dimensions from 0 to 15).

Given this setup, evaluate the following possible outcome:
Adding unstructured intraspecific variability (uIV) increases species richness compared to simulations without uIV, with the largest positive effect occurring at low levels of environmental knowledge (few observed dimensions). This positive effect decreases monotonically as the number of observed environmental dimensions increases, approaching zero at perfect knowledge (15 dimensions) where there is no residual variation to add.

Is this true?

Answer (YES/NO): NO